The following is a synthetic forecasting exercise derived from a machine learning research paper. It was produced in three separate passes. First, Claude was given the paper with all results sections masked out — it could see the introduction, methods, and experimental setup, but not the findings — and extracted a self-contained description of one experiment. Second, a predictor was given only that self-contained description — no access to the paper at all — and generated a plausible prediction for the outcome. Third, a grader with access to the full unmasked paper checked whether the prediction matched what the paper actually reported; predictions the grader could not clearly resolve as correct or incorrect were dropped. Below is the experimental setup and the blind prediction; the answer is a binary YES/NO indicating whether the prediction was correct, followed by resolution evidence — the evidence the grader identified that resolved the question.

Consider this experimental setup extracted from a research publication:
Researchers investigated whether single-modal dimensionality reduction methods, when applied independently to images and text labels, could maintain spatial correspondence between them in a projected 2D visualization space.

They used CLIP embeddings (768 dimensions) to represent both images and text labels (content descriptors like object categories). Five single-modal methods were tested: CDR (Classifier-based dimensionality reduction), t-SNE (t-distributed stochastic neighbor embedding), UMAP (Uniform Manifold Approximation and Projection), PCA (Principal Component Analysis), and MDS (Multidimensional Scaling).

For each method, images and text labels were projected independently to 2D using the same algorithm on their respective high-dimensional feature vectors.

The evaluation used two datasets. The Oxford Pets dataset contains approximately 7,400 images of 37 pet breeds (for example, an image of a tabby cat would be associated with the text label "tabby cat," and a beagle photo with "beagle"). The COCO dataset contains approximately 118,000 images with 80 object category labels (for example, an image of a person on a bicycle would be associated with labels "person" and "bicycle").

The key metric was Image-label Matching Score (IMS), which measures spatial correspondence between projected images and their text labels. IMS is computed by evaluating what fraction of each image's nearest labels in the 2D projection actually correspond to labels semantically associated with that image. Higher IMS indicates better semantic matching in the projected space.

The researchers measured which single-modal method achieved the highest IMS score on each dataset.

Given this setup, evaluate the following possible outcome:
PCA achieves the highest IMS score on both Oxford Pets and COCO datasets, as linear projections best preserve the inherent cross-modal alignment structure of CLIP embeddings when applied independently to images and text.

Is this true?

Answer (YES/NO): NO